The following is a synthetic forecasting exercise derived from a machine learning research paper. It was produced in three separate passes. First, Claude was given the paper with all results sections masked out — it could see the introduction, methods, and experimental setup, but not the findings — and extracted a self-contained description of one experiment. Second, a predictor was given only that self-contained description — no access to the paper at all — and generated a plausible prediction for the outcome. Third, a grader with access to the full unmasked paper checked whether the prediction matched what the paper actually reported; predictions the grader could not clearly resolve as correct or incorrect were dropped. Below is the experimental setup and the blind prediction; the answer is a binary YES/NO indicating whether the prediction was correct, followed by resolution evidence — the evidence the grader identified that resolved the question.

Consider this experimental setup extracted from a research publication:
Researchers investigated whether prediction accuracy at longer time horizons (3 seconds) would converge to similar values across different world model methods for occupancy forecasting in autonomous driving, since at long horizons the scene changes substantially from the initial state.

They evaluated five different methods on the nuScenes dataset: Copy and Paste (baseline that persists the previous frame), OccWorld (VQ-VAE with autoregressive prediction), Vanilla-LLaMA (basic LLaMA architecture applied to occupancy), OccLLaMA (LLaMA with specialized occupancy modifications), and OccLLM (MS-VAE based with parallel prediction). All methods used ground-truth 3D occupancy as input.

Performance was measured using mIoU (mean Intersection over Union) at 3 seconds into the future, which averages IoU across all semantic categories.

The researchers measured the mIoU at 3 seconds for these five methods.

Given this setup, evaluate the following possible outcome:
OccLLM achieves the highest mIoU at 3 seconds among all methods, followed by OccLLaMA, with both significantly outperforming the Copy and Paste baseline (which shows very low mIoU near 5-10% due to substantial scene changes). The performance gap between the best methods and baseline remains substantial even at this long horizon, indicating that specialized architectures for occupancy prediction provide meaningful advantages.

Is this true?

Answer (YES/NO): YES